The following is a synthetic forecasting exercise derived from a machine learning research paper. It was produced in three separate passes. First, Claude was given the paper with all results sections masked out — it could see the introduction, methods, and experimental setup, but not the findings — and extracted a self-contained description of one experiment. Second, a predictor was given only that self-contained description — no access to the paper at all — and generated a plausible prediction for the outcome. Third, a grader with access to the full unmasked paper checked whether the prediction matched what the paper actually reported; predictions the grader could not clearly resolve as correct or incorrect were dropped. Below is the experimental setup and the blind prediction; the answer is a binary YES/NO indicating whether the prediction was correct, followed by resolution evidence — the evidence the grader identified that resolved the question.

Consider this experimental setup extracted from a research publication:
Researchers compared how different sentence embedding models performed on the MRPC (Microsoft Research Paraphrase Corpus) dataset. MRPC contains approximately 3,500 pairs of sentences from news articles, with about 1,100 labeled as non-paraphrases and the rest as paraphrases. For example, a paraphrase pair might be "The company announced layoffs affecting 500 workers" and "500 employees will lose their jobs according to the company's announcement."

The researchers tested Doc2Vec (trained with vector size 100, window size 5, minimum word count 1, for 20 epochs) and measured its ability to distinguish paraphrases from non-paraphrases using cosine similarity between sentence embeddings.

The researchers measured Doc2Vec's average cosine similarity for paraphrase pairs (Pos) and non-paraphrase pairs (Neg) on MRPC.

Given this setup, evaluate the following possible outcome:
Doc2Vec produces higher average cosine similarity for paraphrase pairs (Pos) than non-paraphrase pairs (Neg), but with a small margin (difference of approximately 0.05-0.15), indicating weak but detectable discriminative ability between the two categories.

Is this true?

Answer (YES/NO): YES